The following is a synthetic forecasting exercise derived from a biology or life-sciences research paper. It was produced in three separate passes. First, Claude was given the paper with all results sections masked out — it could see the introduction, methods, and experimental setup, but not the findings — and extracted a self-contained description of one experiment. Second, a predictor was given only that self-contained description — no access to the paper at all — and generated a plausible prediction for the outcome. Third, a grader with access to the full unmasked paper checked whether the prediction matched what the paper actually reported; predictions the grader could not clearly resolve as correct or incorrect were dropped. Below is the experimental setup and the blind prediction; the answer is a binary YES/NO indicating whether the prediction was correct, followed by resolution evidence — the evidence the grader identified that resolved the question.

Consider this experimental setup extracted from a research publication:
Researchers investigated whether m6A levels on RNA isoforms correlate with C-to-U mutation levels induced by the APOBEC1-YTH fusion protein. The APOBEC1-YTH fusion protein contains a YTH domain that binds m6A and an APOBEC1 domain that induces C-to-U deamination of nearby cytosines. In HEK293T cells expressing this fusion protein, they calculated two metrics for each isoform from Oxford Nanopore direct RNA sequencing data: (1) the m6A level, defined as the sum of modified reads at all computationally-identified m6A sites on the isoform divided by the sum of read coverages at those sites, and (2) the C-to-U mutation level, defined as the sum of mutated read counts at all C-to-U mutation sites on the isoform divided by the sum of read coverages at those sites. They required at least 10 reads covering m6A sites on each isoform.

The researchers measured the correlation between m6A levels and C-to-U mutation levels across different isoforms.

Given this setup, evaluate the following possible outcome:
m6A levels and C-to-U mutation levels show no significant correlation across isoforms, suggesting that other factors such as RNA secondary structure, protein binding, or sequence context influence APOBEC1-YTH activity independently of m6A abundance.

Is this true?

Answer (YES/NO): NO